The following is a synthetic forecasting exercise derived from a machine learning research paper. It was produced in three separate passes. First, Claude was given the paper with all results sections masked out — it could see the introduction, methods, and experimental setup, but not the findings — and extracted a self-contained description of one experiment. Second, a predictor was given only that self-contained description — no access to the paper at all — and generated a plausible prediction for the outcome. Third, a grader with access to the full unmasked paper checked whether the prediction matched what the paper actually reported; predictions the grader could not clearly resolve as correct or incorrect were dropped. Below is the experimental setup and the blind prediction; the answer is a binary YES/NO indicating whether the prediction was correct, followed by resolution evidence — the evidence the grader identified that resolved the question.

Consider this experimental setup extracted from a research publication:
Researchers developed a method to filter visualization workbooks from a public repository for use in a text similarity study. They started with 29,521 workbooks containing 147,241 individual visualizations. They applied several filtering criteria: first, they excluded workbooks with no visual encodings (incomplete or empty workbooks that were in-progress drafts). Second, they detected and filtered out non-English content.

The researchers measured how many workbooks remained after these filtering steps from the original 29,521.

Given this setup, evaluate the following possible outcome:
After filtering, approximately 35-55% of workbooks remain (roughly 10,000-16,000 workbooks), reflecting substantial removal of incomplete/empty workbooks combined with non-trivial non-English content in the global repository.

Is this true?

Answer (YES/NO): NO